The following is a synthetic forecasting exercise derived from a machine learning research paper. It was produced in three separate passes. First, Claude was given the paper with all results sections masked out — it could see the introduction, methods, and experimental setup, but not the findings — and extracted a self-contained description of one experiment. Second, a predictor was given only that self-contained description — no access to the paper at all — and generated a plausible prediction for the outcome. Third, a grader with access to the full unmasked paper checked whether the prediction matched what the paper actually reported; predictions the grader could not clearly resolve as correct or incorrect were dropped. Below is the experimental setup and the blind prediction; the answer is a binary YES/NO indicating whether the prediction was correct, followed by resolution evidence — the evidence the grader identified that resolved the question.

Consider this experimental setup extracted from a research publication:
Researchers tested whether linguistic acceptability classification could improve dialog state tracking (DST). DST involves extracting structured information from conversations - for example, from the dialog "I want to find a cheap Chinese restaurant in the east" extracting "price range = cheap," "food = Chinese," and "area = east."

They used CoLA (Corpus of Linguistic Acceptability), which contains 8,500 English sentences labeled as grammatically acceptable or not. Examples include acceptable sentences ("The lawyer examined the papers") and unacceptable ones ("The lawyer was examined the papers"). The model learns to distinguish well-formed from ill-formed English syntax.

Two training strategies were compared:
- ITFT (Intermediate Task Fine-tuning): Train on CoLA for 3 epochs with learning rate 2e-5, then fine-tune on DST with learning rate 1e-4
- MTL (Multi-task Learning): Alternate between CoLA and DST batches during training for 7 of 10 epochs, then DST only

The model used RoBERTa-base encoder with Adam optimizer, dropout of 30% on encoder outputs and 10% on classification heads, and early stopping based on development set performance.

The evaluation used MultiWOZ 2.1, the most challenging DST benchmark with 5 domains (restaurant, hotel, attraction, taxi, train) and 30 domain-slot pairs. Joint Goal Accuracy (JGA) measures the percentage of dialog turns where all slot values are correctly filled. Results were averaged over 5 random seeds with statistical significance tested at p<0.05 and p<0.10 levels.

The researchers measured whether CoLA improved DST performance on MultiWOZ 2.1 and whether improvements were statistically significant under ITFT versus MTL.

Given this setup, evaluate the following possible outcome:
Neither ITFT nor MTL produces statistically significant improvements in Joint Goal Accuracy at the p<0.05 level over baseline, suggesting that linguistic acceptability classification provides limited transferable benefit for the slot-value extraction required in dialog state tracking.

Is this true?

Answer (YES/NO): NO